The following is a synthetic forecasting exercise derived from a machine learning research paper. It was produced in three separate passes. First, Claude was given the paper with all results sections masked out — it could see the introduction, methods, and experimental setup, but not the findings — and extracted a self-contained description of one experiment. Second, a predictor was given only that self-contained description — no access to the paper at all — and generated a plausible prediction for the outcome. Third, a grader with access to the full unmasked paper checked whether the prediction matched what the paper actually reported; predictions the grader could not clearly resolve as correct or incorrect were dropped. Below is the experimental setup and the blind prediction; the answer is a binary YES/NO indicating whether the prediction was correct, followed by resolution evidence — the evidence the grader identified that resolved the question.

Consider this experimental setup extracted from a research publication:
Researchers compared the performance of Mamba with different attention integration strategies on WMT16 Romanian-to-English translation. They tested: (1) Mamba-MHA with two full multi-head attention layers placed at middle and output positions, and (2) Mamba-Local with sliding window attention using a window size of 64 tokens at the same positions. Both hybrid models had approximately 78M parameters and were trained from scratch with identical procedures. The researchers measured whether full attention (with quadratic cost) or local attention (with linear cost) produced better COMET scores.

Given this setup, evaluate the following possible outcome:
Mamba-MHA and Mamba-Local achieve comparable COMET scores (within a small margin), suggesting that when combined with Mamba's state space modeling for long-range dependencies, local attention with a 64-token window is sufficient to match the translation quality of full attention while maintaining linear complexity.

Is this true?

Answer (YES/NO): NO